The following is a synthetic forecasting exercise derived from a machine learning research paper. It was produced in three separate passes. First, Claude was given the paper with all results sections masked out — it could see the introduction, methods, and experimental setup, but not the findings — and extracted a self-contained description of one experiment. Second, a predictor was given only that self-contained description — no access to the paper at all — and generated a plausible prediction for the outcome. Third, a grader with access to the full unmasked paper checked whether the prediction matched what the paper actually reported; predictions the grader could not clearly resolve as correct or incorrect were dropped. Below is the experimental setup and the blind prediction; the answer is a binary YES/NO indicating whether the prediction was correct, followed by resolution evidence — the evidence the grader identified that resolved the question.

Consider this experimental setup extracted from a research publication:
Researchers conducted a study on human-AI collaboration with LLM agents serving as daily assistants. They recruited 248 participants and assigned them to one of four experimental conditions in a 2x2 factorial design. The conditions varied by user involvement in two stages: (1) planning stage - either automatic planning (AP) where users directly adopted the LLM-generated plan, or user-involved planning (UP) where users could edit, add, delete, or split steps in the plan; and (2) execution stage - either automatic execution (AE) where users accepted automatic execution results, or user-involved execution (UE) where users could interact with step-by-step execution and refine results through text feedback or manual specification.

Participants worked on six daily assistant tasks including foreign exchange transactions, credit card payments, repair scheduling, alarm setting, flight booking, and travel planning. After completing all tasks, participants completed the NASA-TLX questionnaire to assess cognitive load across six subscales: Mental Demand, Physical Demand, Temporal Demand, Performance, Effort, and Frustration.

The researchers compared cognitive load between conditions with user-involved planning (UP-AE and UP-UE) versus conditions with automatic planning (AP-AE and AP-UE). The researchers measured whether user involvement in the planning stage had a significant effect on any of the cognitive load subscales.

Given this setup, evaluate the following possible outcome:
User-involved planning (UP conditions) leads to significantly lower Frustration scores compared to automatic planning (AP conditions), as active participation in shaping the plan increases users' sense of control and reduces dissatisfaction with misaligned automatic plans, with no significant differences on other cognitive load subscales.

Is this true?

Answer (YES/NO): NO